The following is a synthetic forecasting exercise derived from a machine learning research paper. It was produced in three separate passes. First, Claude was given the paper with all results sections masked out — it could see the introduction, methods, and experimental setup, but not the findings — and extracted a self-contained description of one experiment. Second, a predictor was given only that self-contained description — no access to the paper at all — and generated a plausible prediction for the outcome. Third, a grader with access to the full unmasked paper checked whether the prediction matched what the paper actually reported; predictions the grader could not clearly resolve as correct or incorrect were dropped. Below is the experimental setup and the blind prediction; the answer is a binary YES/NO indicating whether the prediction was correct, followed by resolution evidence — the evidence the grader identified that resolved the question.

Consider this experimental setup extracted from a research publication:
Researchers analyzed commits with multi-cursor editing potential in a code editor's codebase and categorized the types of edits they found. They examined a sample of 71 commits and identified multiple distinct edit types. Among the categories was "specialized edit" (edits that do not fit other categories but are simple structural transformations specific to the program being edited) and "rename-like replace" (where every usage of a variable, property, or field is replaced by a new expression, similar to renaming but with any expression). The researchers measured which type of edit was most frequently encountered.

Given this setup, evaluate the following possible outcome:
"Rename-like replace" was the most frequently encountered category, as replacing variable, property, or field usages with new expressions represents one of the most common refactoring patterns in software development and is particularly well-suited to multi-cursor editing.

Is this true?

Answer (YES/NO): NO